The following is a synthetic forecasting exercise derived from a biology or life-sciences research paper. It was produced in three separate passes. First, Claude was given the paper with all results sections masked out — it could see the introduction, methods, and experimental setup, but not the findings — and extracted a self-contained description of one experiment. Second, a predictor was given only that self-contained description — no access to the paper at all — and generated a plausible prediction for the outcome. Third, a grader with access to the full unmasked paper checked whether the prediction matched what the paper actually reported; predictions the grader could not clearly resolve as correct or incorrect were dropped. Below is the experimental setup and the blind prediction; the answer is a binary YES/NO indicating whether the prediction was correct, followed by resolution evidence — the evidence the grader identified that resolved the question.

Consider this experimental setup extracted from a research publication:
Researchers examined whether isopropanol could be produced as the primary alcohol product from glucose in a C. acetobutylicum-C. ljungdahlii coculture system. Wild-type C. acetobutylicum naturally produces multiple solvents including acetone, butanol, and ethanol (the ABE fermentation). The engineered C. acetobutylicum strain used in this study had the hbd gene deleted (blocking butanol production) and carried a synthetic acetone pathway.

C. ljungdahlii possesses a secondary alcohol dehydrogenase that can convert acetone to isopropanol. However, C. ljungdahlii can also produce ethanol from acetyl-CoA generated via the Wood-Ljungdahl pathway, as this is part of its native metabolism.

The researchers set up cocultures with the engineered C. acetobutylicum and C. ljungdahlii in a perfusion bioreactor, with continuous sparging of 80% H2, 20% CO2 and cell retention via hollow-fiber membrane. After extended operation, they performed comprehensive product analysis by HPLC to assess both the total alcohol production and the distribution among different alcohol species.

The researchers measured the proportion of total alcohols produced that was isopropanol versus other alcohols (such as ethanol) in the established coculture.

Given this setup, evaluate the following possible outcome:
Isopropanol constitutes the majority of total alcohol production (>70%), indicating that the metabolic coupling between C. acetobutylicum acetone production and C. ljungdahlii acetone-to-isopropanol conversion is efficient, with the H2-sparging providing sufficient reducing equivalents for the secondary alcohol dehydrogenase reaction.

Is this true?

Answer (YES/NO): YES